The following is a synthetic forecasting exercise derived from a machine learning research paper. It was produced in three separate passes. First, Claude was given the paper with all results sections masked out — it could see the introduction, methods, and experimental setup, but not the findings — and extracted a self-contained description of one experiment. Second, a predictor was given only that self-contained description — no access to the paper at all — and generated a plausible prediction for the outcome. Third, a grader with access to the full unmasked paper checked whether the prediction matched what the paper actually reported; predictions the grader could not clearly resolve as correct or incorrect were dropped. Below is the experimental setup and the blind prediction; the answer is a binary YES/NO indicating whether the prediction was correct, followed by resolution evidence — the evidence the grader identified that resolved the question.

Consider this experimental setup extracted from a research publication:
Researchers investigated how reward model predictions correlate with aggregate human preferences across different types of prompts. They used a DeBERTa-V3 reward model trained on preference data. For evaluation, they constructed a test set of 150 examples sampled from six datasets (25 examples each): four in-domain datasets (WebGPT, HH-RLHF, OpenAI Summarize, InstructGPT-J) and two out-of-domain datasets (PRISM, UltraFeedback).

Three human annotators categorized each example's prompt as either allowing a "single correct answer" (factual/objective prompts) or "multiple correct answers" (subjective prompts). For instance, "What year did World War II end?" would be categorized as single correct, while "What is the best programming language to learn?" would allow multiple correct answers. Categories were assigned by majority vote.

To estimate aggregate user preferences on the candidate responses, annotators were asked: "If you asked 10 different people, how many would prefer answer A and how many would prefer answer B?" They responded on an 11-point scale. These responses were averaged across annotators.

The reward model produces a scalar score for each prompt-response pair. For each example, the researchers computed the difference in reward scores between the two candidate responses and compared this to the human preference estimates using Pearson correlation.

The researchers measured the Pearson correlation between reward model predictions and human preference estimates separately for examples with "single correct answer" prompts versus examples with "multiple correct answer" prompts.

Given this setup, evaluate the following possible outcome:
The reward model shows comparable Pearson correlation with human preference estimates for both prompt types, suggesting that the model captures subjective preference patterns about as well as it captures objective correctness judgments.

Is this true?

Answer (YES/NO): NO